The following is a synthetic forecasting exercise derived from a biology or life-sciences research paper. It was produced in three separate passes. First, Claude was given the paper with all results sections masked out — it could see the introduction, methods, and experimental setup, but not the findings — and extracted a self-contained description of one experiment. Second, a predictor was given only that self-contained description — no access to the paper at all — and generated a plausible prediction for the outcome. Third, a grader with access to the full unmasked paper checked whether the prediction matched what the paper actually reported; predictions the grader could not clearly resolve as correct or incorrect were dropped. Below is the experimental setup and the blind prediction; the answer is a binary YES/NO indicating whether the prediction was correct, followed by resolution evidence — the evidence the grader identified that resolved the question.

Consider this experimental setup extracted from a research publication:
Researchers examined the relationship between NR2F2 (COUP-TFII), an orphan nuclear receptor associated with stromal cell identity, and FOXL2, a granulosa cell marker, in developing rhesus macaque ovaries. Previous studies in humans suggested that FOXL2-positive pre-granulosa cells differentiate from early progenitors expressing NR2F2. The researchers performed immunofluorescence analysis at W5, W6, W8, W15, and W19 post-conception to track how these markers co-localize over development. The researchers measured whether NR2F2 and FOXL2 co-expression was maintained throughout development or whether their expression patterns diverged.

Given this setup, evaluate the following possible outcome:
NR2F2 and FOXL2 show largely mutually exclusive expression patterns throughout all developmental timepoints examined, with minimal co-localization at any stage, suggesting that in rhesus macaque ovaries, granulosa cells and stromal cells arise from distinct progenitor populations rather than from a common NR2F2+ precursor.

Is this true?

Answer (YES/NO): NO